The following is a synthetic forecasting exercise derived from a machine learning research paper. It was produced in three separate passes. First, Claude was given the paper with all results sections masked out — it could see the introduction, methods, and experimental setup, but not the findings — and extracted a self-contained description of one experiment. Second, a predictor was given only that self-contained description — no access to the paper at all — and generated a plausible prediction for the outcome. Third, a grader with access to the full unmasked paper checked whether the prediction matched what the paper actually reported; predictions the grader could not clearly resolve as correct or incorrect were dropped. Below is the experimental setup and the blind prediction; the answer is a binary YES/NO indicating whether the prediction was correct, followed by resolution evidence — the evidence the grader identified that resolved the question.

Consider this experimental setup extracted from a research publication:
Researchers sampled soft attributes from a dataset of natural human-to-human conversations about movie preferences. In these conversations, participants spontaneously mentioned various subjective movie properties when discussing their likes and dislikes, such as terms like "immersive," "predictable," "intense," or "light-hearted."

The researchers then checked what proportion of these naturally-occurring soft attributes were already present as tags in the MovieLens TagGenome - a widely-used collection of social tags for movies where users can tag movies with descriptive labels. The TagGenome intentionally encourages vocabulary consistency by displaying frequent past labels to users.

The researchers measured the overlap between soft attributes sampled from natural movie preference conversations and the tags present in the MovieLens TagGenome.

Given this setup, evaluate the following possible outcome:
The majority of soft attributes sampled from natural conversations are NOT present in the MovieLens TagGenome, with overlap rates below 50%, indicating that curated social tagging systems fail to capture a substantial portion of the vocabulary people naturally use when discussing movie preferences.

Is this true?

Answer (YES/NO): YES